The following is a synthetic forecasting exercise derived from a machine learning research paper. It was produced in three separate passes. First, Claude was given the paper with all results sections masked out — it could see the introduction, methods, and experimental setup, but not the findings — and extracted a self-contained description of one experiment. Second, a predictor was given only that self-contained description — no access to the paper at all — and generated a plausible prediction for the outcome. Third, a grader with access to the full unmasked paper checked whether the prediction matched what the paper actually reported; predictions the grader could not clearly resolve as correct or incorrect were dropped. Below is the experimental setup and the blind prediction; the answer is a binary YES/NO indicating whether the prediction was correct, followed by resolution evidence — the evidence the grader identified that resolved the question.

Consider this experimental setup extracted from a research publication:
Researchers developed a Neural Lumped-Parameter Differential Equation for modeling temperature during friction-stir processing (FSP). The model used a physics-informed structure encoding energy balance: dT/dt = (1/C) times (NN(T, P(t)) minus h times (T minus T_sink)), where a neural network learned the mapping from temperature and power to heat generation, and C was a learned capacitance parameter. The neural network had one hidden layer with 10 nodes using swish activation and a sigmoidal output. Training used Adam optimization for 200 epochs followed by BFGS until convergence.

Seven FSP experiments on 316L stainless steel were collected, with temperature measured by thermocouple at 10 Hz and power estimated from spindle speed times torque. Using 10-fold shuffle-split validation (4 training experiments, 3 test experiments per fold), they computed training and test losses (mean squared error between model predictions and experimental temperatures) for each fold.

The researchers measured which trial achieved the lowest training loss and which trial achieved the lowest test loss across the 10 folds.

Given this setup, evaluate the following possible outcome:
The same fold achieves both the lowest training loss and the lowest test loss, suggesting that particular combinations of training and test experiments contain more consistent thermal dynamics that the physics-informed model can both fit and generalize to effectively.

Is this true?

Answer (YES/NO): NO